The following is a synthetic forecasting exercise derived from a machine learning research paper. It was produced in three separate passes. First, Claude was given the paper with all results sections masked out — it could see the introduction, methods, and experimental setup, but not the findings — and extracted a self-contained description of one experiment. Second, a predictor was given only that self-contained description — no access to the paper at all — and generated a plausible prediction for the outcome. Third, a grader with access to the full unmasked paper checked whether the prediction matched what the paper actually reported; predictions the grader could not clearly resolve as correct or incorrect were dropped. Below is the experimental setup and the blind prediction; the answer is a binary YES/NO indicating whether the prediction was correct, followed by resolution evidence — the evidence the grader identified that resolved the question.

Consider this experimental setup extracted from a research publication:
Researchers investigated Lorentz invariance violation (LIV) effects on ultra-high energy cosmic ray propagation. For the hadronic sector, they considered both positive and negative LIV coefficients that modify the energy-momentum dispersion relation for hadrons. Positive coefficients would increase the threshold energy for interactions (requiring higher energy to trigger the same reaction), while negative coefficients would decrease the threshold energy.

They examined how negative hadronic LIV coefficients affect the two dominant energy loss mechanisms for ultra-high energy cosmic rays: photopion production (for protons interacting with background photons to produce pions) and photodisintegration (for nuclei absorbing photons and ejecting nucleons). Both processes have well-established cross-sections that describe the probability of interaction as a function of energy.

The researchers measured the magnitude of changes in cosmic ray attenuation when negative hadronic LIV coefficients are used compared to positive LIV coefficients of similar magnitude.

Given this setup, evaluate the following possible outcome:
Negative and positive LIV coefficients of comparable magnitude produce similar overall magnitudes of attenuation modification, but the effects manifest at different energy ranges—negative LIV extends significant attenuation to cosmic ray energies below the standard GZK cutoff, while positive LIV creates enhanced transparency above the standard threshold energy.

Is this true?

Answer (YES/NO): NO